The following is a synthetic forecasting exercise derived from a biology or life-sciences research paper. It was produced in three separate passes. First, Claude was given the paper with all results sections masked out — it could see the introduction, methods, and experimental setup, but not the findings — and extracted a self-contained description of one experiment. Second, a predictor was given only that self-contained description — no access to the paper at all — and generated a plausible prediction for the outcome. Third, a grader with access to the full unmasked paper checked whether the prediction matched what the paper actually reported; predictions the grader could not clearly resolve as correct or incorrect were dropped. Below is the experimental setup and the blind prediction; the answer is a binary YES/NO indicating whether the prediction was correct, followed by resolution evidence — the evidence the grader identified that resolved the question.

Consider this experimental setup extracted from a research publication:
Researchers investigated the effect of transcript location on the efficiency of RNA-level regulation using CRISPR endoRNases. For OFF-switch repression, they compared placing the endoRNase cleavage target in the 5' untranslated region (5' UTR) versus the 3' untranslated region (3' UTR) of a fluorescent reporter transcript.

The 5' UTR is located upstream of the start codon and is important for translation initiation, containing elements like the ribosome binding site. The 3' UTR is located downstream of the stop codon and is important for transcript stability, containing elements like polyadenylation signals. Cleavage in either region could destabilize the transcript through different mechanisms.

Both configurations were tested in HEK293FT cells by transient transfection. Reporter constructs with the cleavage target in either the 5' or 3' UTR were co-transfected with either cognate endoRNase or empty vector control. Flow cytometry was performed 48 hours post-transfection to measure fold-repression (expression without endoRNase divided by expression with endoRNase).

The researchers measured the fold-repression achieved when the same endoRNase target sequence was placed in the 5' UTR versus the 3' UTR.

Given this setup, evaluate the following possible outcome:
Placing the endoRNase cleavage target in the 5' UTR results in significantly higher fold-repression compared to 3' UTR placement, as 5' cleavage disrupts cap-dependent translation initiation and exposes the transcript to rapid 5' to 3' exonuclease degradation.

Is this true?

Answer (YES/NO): YES